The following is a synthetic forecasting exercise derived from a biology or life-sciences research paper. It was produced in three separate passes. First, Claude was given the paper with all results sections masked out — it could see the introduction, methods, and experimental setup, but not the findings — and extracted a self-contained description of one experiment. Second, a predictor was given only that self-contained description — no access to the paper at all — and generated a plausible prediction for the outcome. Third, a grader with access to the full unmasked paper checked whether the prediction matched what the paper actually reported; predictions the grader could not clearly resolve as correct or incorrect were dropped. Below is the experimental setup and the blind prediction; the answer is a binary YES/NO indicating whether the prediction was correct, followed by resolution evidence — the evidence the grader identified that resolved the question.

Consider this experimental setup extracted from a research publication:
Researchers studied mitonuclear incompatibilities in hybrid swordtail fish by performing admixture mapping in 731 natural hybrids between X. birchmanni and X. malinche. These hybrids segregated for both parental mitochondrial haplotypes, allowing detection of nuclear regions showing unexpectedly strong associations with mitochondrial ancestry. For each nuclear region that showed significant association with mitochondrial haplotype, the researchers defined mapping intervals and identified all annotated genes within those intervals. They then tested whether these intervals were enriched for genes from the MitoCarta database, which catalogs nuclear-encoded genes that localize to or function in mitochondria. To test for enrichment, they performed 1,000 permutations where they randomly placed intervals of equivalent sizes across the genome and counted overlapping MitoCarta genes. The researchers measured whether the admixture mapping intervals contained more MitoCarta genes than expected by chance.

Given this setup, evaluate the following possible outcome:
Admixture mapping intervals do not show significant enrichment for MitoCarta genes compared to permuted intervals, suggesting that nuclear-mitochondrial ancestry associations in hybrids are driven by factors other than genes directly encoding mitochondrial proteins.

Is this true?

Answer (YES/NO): NO